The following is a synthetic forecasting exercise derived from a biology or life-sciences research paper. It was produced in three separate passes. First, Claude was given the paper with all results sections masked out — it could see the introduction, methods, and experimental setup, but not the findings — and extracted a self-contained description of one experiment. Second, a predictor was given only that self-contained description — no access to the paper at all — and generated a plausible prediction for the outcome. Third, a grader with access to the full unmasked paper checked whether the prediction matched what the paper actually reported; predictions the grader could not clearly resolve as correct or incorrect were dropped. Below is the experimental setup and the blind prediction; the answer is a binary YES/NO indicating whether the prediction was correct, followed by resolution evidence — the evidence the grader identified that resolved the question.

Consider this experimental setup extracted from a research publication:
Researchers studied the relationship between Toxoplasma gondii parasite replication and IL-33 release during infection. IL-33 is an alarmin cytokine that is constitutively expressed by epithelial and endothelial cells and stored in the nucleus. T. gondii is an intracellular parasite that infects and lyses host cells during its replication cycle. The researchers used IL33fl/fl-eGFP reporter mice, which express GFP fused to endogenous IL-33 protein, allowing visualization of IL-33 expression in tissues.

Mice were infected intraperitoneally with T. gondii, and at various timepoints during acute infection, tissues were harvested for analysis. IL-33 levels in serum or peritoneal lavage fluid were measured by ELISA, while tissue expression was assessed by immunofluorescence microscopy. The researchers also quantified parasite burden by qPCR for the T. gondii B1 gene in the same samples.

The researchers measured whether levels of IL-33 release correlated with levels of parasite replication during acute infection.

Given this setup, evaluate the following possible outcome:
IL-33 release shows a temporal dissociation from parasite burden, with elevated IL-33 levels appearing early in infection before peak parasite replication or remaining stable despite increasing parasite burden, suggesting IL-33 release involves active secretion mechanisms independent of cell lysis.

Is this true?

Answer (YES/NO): NO